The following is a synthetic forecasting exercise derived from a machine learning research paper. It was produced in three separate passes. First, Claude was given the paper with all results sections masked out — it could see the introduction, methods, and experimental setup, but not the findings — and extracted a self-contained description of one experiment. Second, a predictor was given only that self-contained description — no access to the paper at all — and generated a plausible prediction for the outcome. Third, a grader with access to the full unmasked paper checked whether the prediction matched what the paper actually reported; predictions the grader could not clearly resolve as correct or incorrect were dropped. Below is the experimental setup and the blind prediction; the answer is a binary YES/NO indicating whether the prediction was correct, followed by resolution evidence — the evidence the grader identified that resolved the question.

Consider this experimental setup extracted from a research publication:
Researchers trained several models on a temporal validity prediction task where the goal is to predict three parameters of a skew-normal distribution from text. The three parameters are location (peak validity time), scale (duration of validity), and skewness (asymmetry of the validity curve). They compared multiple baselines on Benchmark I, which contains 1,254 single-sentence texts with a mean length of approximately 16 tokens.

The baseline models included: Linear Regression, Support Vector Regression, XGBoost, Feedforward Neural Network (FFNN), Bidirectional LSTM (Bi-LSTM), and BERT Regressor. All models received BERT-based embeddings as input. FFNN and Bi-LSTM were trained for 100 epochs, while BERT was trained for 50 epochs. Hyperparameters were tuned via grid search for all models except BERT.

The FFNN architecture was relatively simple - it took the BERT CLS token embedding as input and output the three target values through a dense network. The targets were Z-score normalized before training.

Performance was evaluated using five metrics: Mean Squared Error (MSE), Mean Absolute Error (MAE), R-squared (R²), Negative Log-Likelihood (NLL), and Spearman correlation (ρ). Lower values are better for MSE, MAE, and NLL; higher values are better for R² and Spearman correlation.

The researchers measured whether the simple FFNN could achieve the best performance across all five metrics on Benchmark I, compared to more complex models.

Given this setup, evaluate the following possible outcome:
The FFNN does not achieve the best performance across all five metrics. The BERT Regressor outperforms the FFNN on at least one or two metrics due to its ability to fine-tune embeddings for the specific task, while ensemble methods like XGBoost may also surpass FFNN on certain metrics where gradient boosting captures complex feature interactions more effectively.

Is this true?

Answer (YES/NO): NO